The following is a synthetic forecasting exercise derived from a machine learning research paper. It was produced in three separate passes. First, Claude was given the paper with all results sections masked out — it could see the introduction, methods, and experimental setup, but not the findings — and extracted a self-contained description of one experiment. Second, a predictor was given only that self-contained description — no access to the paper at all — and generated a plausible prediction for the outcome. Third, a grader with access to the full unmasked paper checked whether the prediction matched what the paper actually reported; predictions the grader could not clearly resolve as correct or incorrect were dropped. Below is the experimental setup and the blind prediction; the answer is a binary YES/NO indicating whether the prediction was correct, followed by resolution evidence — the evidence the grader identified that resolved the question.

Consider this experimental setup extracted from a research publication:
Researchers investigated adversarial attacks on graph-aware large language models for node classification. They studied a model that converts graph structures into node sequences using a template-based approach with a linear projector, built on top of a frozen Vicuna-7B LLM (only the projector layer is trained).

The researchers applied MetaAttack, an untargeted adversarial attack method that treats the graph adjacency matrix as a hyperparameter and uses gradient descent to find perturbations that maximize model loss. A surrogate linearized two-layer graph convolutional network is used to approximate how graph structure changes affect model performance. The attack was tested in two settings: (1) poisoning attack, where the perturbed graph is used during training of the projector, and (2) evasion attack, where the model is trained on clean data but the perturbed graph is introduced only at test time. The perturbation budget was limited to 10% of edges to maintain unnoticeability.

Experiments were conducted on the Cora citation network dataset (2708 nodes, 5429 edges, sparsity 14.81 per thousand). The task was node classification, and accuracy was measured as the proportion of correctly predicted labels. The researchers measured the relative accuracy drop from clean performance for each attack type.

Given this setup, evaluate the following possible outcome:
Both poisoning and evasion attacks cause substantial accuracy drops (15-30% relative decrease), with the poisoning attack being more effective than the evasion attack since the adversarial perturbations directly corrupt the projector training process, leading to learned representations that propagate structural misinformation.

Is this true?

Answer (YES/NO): NO